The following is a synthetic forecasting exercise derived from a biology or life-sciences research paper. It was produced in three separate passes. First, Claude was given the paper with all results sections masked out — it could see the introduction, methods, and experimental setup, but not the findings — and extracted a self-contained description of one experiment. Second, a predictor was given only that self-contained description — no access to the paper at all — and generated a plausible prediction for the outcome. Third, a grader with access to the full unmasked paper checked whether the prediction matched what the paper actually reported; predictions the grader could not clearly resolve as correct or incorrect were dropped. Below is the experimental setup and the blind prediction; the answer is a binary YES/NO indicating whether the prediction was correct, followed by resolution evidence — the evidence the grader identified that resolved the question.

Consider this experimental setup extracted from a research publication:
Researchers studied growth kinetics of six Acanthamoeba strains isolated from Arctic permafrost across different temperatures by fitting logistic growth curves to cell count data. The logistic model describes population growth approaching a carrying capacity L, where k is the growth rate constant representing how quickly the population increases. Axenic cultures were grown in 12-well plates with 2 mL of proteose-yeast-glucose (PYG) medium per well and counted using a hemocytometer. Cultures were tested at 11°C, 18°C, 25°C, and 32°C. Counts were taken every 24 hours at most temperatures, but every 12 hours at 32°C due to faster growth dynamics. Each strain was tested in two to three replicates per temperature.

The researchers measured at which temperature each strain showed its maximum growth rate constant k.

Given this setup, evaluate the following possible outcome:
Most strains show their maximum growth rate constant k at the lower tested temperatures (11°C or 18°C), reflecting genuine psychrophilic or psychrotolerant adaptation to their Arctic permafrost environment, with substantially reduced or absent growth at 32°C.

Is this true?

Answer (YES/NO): NO